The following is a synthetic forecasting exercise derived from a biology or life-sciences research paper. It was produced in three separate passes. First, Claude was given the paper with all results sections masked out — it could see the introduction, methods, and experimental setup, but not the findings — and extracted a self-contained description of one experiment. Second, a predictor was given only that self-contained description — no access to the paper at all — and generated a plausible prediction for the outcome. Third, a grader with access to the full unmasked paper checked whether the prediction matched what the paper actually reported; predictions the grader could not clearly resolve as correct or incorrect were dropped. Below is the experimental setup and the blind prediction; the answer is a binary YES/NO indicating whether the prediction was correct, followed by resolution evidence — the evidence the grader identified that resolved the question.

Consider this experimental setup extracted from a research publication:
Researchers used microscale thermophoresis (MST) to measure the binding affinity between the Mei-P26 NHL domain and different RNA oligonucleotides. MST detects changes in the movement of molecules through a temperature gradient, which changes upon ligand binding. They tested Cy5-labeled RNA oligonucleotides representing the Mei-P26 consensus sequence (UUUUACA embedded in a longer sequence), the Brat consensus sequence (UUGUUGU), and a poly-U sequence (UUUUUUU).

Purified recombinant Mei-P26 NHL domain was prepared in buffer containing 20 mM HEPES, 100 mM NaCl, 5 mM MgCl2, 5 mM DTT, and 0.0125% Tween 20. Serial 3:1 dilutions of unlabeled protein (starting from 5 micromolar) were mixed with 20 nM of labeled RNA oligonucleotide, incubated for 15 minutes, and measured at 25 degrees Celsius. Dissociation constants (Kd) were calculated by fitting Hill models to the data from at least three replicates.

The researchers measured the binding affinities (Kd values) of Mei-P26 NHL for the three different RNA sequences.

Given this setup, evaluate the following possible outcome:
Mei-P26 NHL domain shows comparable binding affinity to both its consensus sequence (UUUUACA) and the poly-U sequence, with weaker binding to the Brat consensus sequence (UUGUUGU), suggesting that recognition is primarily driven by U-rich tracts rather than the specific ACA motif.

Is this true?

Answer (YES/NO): YES